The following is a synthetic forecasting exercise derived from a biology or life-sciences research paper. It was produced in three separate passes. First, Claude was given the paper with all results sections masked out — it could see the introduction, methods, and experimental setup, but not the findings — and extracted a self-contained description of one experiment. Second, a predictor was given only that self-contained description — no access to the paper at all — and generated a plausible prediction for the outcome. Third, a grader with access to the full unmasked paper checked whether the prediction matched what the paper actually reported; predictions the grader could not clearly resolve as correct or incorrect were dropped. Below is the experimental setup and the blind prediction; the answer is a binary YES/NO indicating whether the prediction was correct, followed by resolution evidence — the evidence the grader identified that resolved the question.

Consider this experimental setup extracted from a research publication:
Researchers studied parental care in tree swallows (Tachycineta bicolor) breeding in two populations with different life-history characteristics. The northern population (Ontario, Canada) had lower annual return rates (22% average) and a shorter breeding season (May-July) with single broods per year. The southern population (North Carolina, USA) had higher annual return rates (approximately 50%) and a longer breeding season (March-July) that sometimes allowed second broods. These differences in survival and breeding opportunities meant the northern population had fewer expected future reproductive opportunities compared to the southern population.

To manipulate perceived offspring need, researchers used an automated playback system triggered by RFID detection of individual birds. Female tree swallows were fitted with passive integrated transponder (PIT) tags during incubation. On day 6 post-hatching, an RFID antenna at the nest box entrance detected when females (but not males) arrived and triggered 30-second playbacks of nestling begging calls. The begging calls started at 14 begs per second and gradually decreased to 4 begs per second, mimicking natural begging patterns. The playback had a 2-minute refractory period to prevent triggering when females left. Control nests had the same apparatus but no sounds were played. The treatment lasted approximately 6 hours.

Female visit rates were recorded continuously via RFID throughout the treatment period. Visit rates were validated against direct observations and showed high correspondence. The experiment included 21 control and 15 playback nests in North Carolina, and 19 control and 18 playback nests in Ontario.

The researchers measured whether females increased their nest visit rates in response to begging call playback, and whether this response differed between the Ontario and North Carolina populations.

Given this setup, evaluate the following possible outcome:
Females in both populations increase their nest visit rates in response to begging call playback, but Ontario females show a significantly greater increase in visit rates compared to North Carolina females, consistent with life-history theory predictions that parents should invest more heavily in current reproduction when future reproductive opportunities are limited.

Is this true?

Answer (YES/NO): NO